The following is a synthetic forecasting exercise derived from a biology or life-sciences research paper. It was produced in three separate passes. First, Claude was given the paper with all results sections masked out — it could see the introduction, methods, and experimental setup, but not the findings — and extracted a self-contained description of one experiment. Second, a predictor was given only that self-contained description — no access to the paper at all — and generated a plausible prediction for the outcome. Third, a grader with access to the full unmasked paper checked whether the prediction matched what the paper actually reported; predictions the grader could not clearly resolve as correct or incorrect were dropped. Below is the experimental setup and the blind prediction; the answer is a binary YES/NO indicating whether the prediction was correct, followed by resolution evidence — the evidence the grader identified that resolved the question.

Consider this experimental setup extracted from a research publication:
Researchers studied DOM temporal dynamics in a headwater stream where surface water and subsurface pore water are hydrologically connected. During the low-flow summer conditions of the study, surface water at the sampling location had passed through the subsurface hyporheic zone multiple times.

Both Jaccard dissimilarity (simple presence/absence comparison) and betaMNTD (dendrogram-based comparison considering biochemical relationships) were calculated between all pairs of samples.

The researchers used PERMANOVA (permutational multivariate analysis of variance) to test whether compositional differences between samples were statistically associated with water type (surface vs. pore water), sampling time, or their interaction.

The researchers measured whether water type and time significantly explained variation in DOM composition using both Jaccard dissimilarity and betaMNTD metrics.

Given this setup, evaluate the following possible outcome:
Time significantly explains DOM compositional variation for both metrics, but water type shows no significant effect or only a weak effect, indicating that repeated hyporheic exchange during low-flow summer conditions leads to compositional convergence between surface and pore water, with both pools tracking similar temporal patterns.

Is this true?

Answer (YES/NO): NO